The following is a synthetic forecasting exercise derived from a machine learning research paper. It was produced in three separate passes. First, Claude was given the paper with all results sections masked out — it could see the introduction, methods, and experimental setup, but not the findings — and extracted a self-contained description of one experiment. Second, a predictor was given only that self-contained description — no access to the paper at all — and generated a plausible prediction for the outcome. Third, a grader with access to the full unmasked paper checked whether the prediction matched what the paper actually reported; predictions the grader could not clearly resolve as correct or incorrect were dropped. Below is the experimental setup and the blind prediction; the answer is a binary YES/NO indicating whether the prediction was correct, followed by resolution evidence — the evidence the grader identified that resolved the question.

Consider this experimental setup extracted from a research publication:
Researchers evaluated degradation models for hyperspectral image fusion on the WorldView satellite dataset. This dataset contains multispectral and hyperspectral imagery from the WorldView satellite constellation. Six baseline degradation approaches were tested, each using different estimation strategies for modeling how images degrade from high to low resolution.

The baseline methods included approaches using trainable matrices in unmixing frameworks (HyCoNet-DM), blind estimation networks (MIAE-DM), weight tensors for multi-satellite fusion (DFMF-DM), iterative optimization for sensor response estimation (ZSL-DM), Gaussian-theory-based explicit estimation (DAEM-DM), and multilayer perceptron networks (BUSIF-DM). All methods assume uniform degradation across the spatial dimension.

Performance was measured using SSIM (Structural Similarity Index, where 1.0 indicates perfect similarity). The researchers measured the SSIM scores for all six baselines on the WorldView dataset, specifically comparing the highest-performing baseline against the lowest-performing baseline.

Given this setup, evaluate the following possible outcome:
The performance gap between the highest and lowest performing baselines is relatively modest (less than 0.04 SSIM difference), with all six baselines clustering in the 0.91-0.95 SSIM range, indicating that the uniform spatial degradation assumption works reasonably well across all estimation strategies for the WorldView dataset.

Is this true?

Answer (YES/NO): NO